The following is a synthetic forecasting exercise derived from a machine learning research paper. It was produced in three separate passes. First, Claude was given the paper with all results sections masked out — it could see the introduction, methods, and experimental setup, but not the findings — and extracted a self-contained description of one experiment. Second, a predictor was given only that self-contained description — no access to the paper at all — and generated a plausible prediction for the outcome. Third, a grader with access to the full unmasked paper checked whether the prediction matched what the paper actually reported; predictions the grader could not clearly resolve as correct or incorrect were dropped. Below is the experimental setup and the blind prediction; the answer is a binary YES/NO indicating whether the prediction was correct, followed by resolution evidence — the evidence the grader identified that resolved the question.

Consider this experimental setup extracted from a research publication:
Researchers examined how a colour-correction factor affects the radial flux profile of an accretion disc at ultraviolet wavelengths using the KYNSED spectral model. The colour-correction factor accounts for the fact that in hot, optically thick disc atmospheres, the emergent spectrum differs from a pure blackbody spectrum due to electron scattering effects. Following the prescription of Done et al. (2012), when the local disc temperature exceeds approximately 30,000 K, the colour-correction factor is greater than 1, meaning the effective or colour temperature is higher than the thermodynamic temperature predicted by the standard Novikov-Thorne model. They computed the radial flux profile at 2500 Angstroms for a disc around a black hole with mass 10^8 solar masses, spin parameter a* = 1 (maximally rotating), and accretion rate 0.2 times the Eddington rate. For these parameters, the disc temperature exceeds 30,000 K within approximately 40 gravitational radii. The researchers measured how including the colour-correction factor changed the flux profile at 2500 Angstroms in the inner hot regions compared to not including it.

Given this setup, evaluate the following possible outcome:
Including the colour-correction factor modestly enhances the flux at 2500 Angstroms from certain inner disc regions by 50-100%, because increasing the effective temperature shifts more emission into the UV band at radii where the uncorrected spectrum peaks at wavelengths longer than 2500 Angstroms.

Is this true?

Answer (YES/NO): NO